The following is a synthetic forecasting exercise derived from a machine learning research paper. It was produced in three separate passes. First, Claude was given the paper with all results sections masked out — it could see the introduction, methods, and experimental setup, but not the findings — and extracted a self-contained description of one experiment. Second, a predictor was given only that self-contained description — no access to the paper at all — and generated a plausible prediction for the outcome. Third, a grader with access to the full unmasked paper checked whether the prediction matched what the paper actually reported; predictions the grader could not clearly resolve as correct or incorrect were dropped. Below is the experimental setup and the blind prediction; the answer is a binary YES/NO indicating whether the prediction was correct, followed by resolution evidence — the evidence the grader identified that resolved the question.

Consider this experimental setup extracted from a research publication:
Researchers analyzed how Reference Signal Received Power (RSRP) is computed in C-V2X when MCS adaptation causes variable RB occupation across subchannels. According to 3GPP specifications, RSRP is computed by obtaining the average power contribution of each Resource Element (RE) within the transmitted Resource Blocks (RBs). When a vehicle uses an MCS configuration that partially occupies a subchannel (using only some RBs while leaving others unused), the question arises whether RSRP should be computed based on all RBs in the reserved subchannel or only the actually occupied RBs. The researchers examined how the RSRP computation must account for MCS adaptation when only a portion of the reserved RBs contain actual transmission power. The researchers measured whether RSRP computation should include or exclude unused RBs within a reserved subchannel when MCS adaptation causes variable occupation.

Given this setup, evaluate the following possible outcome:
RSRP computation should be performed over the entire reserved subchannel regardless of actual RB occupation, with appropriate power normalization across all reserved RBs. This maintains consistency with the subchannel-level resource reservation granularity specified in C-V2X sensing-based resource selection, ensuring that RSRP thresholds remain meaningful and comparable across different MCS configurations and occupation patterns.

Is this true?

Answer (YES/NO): NO